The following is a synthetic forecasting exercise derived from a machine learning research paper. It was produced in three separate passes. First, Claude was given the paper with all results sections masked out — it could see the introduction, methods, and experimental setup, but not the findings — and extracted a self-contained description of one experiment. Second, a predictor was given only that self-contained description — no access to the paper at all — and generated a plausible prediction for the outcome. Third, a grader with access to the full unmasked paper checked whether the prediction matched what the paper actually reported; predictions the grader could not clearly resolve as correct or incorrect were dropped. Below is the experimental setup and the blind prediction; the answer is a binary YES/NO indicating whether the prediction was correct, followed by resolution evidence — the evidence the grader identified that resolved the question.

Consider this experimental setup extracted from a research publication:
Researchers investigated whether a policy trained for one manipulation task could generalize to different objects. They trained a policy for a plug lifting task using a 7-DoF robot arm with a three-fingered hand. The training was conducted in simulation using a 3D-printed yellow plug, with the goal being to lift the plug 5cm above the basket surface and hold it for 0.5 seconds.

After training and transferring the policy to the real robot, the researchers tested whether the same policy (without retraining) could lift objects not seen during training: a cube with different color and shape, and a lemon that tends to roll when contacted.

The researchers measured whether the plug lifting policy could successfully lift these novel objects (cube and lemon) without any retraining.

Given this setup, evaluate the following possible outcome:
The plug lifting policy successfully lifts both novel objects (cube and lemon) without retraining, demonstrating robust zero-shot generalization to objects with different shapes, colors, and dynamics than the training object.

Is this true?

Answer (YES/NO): NO